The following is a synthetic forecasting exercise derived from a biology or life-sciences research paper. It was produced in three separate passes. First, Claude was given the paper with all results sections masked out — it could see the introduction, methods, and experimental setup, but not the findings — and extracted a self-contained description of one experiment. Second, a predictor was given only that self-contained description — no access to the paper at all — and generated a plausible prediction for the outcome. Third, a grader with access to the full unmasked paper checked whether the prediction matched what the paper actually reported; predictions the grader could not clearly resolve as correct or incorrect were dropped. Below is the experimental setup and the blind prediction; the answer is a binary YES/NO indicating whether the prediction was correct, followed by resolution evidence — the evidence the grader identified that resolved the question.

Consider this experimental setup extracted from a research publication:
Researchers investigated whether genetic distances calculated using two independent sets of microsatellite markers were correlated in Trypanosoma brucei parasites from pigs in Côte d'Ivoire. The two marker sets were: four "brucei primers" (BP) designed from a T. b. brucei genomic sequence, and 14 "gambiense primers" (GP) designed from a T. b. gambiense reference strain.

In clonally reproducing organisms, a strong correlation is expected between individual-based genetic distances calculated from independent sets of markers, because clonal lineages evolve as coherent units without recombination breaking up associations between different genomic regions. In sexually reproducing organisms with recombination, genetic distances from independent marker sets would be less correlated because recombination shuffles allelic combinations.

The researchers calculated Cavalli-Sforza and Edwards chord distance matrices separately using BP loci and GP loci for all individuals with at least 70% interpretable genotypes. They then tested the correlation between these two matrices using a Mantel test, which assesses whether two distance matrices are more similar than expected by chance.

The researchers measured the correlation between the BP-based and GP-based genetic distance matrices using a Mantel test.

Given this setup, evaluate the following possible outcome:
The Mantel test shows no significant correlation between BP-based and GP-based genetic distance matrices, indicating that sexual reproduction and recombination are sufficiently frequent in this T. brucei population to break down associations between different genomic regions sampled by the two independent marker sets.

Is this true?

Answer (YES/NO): NO